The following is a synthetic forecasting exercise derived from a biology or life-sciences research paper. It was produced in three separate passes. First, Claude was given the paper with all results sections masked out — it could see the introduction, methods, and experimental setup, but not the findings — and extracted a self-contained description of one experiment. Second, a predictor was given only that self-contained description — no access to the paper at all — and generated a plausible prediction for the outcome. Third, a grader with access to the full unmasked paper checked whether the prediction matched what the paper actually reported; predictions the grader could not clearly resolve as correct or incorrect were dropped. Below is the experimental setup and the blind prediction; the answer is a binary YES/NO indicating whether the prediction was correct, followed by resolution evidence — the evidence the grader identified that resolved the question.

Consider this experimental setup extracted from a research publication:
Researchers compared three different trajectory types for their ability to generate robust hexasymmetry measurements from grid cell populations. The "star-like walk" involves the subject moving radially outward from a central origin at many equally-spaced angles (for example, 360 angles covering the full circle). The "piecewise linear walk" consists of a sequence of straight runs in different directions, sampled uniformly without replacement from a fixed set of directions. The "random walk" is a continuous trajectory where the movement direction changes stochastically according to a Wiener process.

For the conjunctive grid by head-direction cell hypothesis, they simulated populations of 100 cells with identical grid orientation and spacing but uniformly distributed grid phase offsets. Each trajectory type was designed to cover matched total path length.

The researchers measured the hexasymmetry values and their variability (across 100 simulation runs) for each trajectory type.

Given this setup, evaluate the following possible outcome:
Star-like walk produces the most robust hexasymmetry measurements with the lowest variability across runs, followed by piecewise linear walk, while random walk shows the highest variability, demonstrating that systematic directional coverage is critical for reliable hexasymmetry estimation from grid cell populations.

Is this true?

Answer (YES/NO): NO